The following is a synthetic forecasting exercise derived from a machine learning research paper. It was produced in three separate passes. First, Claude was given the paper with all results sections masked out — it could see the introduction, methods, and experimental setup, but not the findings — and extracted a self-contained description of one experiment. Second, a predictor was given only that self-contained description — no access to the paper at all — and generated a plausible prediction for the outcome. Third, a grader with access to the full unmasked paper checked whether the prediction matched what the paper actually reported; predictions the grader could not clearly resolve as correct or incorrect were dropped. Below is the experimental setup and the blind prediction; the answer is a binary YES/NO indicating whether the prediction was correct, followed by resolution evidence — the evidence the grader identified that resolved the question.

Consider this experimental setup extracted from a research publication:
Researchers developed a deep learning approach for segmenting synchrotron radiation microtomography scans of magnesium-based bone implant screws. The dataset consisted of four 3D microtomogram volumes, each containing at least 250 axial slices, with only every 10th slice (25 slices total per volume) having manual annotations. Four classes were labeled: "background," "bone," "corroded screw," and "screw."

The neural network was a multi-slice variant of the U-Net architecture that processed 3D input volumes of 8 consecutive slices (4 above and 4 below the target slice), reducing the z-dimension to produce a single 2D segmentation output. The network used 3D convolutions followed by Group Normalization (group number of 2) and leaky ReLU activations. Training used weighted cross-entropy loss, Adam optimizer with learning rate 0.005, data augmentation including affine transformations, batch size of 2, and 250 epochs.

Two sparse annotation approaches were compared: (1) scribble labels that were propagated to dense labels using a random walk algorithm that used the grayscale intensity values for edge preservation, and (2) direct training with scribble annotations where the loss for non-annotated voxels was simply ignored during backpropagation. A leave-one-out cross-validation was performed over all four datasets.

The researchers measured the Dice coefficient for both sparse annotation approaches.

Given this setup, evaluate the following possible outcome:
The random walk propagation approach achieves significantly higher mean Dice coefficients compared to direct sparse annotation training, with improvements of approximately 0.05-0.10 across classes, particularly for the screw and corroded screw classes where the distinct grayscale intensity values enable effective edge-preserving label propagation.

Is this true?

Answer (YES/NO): NO